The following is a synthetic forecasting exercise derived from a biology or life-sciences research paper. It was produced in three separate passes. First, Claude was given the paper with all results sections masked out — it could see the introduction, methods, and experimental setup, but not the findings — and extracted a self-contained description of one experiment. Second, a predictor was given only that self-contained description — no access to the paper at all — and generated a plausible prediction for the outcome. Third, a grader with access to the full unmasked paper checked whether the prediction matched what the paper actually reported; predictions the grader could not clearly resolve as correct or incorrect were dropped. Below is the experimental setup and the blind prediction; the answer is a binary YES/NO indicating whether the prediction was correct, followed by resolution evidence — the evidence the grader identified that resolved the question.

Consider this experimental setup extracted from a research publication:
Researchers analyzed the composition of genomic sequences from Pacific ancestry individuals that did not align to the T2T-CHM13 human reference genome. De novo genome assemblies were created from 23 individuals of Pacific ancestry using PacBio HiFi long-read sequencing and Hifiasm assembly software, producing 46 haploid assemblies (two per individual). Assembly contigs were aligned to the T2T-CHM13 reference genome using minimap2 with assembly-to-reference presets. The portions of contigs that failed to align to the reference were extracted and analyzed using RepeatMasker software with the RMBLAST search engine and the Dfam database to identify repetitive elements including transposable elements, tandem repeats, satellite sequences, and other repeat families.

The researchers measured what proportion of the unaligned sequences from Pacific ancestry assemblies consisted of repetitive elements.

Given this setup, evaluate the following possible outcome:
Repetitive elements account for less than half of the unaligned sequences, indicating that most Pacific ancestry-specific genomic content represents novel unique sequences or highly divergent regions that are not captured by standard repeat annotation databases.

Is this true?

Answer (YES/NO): NO